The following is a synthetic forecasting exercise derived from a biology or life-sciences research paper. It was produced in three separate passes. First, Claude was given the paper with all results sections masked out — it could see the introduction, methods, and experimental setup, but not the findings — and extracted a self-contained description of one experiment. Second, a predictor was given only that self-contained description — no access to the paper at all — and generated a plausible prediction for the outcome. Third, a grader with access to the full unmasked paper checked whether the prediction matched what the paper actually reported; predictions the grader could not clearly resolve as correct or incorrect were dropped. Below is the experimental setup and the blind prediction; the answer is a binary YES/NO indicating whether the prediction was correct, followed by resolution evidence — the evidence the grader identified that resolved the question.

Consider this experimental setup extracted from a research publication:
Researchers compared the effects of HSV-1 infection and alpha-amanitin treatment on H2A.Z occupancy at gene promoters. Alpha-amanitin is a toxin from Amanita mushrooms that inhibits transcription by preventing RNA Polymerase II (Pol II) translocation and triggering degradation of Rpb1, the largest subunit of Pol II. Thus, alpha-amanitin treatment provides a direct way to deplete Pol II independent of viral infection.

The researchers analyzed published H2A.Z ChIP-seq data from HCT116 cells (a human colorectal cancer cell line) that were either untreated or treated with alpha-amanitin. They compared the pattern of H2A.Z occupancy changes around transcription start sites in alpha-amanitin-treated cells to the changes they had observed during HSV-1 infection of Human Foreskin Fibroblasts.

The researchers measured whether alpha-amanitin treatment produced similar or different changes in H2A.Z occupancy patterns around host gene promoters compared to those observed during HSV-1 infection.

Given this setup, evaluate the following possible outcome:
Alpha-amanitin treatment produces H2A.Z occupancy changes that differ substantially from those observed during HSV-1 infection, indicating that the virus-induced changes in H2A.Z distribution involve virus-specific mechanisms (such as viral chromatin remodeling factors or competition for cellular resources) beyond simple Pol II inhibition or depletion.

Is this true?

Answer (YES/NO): NO